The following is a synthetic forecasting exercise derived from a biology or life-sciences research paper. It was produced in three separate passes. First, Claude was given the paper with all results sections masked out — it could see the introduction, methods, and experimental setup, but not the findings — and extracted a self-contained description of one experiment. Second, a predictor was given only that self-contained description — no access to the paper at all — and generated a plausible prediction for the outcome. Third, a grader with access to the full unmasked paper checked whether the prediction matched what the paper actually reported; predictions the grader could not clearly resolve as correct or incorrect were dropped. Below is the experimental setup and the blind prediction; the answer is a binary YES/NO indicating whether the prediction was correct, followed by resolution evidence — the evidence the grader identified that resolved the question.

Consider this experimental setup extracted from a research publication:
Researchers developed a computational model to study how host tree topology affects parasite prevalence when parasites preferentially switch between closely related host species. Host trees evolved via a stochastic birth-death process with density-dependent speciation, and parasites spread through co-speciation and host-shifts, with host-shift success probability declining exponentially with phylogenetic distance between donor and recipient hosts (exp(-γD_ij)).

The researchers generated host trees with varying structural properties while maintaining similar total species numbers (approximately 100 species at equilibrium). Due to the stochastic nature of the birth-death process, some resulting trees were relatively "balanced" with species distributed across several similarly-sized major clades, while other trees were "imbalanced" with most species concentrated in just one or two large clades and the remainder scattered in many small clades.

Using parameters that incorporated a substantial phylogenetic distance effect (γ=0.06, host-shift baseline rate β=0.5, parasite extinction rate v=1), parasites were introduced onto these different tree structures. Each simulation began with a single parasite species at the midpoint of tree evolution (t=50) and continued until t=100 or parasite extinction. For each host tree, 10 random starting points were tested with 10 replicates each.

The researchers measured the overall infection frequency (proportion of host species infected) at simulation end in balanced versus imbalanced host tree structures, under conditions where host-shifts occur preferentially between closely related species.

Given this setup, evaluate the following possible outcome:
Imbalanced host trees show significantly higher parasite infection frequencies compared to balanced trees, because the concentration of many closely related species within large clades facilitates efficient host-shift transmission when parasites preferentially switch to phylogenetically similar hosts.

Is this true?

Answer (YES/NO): YES